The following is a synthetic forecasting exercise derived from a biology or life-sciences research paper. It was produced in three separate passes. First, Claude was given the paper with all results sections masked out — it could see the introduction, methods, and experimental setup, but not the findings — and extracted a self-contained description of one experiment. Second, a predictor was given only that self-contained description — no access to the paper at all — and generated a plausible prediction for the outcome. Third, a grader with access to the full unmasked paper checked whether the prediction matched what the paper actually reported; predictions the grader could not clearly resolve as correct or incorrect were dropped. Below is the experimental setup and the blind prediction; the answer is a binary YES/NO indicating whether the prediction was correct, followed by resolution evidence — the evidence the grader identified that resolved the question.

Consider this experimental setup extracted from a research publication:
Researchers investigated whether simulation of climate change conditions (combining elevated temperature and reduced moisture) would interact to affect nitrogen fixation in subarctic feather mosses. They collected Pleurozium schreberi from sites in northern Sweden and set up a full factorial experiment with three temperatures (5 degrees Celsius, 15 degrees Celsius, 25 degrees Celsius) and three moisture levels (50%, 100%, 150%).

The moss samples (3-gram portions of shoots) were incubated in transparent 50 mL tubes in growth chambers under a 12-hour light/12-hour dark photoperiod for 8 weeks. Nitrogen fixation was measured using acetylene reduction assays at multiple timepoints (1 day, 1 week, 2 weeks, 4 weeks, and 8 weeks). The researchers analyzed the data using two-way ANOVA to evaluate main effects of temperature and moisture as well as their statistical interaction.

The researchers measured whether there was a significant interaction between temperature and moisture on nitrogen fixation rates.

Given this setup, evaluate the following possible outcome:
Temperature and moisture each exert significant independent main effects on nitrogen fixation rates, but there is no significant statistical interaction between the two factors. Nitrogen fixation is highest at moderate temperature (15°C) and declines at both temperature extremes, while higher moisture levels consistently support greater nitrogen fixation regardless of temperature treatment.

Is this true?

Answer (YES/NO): NO